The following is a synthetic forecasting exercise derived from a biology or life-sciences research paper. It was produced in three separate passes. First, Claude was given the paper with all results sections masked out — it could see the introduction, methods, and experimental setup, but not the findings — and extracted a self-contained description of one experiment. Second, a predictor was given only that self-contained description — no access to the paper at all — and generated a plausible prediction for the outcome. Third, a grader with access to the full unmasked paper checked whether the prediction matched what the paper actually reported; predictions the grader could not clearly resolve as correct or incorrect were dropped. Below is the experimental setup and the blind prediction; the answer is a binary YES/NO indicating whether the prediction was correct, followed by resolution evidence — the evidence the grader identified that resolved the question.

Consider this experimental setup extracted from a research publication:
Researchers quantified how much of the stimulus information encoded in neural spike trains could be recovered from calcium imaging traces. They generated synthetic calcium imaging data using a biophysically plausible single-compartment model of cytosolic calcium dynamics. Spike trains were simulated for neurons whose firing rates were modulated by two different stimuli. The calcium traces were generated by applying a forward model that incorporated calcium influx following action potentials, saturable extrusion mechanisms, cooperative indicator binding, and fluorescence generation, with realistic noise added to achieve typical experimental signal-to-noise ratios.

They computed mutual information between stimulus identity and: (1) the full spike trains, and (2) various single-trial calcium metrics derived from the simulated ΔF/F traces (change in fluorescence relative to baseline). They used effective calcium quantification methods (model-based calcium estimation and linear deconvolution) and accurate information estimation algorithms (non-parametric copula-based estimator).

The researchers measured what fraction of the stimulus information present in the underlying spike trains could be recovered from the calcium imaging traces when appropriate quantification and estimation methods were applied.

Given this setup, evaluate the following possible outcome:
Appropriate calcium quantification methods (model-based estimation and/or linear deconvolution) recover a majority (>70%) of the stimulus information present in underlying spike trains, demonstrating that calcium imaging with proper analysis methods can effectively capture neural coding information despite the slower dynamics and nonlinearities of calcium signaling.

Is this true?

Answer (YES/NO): NO